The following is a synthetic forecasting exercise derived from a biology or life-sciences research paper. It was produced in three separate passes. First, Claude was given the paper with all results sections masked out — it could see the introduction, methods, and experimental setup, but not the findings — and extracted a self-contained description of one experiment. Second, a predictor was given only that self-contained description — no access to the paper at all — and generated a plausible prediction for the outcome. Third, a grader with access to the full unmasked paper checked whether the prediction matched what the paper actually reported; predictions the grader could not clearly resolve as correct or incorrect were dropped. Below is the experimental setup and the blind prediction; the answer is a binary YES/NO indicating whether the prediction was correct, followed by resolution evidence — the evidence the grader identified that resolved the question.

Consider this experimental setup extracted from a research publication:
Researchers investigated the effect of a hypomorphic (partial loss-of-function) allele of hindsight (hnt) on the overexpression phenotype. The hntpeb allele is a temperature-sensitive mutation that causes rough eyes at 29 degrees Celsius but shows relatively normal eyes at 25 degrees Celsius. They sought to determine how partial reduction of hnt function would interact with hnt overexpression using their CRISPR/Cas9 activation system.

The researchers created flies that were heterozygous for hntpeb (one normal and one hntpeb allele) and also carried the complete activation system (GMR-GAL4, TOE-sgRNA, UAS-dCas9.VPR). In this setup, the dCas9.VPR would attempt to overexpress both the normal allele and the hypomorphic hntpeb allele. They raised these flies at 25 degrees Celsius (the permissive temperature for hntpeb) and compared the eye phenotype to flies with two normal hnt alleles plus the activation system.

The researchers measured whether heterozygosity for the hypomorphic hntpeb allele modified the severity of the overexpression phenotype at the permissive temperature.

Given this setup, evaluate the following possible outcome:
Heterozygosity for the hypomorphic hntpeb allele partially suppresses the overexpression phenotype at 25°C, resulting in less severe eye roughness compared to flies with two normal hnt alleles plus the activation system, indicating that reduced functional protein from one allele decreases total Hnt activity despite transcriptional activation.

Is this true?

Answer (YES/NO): NO